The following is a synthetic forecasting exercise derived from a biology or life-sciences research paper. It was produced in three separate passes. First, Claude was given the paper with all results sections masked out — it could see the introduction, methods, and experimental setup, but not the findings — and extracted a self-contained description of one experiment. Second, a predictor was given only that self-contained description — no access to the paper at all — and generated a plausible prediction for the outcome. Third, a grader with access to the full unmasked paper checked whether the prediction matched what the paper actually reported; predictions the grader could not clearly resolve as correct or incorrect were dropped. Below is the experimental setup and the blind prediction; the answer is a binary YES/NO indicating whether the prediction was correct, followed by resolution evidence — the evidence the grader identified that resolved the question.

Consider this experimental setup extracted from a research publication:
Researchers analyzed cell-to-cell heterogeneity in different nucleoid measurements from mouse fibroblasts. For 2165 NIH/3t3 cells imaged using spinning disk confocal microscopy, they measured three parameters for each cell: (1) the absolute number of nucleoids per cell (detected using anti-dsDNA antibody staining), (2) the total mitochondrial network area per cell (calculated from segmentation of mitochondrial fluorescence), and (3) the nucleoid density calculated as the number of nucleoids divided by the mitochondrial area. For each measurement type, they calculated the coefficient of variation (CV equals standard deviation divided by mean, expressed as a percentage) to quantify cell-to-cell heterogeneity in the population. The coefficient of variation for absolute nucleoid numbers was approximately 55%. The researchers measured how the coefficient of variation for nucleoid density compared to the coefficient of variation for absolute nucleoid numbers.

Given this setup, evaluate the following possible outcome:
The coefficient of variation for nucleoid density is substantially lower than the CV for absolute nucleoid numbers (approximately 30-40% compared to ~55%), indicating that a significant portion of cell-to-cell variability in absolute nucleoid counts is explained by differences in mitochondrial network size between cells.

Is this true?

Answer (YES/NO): NO